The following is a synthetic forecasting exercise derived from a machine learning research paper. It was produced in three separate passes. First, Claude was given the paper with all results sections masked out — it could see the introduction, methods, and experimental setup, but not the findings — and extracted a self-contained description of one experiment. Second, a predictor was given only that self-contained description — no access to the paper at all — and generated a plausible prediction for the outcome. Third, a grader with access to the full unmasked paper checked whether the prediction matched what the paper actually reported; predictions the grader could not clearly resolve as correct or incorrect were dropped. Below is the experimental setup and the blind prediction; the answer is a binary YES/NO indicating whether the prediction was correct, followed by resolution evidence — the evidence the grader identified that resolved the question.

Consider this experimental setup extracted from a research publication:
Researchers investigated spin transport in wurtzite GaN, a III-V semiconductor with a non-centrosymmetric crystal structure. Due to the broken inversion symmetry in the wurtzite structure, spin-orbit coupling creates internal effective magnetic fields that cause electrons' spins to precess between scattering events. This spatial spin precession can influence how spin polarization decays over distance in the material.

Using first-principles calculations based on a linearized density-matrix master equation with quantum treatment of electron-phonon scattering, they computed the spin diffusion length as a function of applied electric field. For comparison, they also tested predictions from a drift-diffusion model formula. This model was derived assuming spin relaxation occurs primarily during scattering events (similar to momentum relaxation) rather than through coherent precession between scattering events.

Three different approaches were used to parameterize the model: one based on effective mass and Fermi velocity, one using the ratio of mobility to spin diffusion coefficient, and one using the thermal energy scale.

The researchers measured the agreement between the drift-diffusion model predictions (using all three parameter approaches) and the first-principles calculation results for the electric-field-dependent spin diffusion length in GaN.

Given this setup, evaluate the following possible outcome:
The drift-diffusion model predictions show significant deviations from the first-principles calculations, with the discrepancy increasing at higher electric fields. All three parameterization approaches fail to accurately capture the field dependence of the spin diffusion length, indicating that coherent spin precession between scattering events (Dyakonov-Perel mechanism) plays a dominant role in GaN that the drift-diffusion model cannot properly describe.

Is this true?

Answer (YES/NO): YES